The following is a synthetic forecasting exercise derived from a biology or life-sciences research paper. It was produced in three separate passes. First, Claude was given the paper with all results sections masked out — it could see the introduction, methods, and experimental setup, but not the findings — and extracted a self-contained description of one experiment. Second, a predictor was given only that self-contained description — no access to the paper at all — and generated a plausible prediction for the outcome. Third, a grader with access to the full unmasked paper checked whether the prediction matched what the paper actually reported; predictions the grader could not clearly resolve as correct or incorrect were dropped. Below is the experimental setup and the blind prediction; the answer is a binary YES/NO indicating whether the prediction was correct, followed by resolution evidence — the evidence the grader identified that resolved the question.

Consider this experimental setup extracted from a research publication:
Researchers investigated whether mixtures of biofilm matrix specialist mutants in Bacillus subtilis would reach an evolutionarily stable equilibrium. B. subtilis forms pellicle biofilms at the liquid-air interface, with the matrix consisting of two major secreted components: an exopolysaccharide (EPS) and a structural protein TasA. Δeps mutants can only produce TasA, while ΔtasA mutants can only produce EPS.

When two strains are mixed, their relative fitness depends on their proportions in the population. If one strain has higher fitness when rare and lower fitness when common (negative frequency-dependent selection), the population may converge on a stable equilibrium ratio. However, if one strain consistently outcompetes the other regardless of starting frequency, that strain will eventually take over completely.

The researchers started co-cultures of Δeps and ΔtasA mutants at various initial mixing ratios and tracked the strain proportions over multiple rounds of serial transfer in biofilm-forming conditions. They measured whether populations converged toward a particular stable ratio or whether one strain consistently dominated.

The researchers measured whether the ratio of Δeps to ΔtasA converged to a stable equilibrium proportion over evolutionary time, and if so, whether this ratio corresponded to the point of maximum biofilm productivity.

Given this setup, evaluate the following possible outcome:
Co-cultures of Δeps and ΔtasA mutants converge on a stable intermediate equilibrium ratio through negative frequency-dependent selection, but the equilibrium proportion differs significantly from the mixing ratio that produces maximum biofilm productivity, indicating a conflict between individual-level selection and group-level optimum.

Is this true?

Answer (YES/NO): NO